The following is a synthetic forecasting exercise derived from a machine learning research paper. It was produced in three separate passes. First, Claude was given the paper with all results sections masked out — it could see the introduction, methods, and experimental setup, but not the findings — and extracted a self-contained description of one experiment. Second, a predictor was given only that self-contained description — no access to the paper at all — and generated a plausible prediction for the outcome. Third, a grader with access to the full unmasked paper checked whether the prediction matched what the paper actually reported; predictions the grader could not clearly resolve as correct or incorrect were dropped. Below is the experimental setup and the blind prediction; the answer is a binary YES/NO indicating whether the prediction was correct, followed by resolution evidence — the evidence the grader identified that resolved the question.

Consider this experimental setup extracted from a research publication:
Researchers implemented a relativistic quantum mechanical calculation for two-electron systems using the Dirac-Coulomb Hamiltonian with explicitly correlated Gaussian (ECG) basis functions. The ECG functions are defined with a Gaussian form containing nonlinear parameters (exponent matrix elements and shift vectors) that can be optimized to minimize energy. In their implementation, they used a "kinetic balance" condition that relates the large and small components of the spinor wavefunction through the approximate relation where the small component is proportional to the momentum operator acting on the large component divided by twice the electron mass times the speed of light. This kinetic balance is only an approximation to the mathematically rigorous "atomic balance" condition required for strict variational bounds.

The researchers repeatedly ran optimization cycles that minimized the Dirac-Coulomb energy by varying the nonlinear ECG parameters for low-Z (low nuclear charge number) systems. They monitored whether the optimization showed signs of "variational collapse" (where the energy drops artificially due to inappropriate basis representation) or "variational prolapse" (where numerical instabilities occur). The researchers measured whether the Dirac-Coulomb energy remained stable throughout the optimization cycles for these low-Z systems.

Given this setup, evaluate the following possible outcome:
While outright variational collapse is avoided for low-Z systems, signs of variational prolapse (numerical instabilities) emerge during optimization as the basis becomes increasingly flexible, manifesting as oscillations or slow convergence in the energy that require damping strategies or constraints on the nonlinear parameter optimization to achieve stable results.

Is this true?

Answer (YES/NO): NO